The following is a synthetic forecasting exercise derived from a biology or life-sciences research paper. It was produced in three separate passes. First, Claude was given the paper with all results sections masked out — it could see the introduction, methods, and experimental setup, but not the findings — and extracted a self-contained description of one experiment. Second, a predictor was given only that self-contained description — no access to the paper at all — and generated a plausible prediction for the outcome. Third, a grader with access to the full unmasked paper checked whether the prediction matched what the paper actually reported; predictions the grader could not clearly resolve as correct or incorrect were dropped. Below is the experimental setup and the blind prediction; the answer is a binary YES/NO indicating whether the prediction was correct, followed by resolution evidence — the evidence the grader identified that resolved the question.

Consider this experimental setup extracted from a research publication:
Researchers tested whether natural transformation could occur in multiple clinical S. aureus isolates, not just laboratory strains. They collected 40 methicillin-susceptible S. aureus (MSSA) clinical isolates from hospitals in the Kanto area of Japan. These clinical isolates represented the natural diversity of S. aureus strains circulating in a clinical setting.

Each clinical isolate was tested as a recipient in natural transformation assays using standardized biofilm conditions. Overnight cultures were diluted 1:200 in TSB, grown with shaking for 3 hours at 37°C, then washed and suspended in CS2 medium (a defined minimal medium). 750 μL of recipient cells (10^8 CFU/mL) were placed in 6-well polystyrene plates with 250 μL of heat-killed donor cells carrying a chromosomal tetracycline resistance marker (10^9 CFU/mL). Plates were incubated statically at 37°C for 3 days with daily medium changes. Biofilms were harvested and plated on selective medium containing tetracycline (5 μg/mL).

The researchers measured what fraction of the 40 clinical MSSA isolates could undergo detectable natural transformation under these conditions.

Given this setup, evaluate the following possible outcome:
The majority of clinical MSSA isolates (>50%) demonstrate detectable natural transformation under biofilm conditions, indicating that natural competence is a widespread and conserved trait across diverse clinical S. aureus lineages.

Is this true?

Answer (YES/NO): NO